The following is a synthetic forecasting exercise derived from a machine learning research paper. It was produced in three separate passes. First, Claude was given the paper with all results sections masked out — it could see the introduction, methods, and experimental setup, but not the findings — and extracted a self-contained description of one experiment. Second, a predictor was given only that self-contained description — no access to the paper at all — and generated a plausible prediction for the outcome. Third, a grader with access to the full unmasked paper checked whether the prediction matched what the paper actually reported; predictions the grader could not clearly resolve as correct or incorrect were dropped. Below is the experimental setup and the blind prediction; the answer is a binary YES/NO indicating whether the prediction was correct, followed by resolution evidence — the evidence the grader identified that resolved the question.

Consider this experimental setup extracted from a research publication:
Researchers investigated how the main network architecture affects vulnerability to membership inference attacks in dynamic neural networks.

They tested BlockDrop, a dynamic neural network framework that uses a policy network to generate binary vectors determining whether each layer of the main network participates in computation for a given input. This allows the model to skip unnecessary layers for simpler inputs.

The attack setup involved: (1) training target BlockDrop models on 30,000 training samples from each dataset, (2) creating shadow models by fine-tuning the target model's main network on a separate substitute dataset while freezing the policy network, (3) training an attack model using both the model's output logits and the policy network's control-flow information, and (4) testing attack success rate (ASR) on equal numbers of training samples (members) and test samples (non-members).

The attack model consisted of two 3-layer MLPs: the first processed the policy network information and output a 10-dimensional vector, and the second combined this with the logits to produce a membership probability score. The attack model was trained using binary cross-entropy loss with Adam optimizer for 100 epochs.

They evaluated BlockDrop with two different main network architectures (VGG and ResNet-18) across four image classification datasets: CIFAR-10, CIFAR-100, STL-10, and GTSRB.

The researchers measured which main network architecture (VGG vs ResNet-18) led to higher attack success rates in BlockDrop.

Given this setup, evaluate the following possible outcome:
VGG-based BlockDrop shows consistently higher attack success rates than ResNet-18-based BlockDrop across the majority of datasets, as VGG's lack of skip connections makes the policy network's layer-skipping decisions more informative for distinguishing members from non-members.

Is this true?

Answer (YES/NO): NO